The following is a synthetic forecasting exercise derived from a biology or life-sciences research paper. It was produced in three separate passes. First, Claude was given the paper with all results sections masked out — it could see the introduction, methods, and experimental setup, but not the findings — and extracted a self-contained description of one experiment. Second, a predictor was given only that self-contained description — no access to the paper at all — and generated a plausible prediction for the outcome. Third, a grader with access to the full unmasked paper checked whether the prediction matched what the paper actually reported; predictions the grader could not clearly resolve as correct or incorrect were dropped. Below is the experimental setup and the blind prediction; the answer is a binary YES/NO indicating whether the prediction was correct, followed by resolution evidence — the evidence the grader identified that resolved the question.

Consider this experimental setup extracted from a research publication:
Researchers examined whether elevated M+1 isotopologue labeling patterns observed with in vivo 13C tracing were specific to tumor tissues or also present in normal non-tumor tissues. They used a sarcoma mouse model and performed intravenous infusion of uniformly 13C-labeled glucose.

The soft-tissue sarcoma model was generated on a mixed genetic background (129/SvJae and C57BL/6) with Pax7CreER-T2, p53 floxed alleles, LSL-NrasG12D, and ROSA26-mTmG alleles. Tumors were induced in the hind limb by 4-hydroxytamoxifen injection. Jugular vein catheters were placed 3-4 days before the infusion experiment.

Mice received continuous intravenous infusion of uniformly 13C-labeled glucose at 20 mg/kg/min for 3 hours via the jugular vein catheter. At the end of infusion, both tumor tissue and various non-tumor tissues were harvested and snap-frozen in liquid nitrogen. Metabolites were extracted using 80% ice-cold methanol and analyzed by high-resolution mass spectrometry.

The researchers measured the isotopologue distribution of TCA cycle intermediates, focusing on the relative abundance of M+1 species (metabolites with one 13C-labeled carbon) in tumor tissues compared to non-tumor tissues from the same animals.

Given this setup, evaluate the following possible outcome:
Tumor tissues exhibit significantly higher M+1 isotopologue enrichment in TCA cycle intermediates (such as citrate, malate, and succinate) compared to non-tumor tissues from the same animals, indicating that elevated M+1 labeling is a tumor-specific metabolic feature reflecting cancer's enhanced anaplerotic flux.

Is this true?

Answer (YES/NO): NO